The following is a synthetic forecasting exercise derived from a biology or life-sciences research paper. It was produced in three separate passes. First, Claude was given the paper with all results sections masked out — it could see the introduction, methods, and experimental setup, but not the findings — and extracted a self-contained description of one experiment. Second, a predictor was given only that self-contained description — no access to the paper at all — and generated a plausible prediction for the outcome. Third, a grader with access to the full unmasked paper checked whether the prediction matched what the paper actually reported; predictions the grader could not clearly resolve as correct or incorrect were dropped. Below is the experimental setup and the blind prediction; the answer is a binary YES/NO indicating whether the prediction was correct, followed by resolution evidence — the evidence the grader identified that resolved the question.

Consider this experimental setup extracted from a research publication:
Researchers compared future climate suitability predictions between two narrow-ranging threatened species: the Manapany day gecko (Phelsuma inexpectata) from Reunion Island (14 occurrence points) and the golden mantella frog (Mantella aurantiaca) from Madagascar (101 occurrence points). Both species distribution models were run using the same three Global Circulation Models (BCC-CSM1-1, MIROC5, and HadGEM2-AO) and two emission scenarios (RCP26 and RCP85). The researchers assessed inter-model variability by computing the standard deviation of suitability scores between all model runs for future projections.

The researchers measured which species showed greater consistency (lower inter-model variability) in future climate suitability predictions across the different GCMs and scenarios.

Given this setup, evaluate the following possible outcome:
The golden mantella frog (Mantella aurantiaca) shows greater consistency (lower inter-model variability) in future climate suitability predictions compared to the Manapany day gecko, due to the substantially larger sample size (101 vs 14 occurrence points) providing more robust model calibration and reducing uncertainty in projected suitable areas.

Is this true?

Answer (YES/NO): YES